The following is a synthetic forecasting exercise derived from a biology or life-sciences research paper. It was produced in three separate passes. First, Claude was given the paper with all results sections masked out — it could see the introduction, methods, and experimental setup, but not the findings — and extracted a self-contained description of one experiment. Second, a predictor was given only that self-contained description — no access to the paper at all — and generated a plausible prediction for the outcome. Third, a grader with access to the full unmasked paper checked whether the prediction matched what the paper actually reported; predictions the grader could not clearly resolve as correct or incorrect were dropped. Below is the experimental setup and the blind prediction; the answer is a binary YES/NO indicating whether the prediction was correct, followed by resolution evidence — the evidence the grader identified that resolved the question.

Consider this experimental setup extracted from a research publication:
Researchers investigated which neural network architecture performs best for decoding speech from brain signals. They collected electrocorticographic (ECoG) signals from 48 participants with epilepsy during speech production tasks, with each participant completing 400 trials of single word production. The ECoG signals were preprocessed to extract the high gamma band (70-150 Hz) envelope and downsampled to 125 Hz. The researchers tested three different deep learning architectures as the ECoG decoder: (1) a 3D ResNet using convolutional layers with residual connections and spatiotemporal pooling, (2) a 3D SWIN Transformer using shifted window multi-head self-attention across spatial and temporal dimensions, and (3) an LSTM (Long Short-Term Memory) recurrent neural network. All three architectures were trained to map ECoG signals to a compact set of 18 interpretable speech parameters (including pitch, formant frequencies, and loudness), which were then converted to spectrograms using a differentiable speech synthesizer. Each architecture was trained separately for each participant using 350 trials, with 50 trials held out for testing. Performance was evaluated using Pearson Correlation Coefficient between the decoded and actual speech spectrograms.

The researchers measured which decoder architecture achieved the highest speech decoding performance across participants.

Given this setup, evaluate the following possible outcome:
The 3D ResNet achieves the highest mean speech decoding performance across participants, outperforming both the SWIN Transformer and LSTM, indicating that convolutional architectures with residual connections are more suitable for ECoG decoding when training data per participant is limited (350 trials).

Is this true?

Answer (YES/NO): YES